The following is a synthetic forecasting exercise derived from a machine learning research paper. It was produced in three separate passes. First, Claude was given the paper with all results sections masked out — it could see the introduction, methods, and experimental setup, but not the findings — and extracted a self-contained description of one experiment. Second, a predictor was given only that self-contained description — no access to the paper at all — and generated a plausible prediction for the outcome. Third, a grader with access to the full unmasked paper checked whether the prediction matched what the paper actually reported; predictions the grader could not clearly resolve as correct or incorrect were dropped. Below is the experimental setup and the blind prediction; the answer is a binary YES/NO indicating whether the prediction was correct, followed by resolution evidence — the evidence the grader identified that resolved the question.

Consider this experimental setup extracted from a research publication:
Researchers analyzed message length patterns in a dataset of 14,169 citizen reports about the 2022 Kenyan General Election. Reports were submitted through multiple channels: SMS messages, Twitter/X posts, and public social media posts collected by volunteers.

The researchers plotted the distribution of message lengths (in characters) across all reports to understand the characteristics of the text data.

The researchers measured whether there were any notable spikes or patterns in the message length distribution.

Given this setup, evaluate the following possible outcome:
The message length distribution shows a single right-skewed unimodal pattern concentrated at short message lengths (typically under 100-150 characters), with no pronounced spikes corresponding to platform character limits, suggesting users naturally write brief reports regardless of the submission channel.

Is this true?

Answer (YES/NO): NO